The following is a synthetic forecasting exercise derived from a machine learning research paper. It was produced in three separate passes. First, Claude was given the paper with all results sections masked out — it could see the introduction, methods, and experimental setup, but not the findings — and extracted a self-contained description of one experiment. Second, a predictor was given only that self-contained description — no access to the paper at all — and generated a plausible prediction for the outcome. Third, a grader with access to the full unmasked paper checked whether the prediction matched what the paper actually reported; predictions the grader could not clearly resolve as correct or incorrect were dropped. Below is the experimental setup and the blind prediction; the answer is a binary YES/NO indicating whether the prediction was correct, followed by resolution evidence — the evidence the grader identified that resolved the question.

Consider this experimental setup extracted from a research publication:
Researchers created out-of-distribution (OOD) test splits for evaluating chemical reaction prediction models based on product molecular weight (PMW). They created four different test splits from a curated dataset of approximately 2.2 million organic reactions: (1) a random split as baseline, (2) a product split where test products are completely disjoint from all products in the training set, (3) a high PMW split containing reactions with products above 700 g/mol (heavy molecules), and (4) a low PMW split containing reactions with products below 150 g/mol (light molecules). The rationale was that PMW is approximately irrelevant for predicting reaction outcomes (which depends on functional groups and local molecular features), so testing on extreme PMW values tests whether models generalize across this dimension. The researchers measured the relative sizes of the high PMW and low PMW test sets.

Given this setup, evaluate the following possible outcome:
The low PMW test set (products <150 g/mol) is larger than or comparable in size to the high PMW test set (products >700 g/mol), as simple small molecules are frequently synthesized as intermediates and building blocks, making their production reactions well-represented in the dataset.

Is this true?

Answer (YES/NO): YES